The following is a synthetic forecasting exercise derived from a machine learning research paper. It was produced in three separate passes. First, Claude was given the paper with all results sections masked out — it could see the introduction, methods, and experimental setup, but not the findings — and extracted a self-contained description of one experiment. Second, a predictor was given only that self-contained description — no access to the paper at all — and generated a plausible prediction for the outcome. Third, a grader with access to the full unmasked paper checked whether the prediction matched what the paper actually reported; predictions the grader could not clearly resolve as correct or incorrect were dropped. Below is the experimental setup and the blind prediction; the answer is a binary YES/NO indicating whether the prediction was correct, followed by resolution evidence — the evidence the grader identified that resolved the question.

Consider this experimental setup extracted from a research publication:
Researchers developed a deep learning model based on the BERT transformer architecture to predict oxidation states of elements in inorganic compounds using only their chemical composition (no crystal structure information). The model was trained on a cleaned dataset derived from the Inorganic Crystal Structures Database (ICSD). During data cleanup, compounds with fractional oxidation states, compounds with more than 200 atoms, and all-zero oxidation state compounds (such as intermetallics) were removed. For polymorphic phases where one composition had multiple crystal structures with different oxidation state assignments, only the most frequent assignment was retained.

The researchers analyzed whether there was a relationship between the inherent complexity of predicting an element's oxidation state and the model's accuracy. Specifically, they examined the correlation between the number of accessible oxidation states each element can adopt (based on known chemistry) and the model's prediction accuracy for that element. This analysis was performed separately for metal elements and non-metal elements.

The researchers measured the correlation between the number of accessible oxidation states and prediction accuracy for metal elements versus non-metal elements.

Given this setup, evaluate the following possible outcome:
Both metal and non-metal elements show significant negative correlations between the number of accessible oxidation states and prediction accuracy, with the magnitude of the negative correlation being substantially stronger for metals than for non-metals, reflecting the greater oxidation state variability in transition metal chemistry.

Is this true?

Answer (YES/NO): NO